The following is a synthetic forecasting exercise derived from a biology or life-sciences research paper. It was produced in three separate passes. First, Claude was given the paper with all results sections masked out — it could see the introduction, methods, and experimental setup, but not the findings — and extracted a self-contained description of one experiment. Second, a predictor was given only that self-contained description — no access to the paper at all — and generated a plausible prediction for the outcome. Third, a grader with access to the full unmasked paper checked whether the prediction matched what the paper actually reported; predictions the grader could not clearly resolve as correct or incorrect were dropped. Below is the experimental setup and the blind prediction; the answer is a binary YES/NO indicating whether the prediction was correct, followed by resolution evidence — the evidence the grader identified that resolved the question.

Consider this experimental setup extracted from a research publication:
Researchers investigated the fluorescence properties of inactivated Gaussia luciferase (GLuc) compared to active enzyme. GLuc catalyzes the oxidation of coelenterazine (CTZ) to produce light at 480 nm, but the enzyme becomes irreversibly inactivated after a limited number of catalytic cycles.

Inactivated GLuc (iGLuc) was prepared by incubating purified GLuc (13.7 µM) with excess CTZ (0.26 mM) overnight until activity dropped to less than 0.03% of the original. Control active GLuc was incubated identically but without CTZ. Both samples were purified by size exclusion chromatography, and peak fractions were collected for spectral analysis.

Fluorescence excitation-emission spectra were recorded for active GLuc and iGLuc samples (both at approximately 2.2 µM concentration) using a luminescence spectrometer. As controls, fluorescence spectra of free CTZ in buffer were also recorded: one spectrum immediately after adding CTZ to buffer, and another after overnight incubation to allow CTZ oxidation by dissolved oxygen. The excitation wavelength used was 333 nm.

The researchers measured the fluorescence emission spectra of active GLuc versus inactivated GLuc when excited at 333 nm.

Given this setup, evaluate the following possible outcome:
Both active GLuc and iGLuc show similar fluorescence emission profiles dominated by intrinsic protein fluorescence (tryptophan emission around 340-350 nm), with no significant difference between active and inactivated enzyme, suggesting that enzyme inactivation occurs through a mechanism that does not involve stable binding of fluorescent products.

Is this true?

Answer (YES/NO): NO